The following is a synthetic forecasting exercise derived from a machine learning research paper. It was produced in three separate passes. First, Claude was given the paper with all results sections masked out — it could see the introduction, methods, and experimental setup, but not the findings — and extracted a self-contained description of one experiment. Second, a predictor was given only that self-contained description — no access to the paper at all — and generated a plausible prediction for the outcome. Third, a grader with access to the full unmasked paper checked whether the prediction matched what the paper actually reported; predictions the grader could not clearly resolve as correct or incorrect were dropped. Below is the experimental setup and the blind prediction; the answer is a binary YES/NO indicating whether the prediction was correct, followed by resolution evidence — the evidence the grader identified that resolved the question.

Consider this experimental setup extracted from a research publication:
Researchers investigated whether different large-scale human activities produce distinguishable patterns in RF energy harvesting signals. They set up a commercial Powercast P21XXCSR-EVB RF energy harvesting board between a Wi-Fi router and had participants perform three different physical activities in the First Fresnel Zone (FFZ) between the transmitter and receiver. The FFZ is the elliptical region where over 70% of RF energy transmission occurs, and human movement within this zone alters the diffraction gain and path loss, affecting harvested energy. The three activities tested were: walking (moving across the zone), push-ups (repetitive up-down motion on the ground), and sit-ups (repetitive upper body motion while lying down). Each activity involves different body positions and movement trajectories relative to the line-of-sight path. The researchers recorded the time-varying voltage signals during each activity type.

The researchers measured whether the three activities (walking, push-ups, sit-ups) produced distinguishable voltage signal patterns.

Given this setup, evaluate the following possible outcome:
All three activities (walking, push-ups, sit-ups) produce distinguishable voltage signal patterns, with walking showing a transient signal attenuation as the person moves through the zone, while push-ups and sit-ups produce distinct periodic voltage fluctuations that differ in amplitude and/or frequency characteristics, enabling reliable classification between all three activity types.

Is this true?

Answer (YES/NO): YES